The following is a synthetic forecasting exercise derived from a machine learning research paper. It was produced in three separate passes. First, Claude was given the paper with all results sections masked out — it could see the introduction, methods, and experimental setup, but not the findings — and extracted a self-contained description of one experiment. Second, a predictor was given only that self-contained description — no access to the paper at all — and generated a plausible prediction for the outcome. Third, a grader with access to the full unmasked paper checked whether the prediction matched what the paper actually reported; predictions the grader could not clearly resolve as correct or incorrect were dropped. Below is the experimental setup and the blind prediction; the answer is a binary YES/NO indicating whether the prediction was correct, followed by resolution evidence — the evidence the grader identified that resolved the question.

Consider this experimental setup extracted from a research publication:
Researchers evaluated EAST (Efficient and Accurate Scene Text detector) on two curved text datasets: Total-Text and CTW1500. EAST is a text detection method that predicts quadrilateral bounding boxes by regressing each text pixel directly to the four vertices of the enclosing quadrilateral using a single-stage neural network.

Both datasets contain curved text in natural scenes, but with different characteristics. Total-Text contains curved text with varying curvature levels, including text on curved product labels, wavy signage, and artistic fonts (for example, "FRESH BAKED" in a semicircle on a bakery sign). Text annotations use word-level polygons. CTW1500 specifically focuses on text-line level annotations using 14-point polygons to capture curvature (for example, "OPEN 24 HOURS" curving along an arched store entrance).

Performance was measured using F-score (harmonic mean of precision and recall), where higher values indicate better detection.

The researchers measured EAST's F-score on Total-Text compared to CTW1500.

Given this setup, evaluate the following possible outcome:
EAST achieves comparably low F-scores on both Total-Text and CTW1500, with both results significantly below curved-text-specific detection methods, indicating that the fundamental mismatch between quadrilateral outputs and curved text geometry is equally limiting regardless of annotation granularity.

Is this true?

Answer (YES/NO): NO